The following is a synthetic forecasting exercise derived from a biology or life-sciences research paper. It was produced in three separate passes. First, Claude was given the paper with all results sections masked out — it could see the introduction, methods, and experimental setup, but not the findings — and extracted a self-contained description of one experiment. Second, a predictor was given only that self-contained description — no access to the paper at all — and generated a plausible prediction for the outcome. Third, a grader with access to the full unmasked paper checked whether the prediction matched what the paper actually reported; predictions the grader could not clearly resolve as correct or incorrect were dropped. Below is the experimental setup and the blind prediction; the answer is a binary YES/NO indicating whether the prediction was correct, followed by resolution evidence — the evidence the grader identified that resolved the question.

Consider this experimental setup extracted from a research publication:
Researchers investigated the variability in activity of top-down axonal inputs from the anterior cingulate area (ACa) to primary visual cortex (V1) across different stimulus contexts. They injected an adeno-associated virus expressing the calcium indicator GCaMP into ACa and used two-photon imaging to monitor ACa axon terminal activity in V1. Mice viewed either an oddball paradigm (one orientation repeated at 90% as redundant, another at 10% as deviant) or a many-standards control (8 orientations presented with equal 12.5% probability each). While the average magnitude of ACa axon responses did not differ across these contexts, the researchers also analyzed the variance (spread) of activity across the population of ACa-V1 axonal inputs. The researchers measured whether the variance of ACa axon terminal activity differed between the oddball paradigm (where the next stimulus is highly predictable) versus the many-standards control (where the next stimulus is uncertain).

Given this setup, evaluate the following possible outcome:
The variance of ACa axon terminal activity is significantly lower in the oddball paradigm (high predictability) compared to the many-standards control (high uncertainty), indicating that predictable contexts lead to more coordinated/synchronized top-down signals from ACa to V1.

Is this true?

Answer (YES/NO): NO